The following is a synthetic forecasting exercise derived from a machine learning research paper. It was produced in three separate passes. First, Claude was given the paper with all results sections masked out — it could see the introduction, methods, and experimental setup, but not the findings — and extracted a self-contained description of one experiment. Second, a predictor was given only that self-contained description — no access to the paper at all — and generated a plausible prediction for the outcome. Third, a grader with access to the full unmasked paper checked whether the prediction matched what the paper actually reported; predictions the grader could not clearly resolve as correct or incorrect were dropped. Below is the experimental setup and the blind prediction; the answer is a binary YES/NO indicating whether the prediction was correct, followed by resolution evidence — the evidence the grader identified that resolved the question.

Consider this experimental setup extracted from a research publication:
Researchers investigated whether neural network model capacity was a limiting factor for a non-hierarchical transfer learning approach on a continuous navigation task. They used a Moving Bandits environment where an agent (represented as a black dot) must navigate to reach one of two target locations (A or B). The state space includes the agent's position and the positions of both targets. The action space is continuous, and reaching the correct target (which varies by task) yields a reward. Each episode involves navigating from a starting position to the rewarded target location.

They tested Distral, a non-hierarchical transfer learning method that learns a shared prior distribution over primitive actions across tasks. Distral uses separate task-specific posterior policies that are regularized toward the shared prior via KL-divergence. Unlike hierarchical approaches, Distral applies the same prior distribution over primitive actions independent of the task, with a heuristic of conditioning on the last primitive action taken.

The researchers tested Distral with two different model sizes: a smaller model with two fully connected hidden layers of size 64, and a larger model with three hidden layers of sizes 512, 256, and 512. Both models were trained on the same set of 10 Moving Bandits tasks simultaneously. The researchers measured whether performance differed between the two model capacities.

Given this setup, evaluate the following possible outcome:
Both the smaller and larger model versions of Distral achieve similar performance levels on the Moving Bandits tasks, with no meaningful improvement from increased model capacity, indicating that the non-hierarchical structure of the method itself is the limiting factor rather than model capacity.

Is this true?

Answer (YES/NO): YES